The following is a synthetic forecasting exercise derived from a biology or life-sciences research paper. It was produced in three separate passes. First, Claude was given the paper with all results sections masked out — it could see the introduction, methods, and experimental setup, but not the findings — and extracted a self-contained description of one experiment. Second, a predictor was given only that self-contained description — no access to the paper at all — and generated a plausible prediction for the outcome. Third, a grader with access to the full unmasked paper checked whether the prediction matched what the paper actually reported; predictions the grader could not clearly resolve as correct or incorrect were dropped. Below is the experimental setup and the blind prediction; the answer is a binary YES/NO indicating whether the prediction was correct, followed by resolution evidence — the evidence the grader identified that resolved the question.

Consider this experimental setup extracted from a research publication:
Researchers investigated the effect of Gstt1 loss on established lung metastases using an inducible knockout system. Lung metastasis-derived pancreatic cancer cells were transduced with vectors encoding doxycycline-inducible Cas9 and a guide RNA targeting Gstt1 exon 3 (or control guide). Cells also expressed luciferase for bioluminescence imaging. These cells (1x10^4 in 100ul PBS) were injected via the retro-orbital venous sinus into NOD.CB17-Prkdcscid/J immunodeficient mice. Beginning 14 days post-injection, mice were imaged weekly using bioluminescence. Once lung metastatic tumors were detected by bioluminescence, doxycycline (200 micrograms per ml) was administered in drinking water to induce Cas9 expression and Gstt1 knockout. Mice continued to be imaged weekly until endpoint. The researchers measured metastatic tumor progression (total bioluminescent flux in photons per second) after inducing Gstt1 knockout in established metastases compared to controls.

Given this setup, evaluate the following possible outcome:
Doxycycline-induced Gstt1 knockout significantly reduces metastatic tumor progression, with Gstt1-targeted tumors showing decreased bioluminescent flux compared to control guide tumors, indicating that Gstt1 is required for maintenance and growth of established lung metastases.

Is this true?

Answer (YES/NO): YES